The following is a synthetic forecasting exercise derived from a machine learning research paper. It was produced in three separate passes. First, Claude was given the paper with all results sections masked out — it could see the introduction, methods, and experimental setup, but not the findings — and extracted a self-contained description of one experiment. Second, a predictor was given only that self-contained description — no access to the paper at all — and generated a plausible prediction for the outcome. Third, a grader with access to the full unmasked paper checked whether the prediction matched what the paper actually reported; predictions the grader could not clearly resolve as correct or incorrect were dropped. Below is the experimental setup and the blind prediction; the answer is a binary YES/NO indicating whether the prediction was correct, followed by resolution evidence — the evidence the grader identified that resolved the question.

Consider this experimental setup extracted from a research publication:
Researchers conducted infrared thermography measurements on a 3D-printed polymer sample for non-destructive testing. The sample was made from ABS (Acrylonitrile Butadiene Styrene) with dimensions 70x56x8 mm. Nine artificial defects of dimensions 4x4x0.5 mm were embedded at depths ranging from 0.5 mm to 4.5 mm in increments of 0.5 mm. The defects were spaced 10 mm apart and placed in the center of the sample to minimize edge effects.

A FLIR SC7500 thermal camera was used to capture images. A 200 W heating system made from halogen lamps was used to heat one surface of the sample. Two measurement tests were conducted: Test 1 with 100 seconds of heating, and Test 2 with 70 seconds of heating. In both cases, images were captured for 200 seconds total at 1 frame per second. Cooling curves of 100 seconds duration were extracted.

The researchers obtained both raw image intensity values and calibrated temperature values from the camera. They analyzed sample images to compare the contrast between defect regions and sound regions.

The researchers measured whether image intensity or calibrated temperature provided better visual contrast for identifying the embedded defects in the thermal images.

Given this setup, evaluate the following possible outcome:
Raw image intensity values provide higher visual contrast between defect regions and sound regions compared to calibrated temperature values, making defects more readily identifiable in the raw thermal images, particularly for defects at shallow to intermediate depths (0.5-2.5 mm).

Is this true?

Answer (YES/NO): YES